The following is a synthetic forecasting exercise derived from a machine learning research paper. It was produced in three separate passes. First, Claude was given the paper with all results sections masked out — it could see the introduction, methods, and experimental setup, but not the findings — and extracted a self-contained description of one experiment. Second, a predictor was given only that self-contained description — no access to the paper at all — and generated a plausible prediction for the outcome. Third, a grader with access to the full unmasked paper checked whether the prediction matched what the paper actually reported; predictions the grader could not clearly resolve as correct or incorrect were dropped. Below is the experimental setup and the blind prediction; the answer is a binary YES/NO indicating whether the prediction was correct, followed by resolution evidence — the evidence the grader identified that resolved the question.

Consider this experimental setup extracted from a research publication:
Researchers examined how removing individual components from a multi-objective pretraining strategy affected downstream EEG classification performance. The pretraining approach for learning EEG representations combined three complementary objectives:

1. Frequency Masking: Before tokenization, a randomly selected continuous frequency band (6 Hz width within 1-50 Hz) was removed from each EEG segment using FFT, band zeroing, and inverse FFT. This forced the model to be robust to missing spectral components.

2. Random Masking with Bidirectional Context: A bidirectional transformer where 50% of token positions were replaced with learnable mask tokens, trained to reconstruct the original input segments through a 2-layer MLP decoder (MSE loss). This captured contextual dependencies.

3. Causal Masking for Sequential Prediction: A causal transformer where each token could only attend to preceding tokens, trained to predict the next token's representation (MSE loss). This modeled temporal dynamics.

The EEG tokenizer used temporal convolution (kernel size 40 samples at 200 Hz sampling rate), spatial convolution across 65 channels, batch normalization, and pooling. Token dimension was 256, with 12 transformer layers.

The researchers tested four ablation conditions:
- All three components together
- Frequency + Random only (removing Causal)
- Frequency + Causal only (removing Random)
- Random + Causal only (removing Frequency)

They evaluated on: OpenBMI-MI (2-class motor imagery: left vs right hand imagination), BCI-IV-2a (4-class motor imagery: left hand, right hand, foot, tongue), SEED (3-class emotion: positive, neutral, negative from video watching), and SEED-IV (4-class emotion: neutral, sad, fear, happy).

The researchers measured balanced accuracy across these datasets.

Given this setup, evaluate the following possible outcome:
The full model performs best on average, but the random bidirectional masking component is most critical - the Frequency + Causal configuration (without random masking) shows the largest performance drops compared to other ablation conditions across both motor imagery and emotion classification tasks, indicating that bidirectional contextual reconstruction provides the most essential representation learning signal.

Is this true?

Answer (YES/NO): YES